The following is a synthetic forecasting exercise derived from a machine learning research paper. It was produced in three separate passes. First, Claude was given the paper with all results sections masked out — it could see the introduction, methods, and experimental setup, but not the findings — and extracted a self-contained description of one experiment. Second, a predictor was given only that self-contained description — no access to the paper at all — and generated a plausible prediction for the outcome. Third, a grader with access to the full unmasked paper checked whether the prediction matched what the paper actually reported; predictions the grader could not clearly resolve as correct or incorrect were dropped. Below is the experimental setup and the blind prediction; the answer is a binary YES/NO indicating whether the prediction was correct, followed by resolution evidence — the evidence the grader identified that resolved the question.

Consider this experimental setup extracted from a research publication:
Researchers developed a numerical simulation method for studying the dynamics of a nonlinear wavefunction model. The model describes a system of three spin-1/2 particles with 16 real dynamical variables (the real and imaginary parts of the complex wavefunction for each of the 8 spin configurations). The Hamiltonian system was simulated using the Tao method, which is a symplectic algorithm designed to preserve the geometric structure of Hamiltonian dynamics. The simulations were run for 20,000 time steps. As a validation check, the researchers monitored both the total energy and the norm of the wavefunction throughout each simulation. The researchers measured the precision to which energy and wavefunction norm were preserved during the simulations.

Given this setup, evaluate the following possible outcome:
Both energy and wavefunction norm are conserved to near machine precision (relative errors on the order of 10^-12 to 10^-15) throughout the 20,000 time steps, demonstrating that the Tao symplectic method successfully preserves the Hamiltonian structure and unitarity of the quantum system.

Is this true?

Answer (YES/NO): NO